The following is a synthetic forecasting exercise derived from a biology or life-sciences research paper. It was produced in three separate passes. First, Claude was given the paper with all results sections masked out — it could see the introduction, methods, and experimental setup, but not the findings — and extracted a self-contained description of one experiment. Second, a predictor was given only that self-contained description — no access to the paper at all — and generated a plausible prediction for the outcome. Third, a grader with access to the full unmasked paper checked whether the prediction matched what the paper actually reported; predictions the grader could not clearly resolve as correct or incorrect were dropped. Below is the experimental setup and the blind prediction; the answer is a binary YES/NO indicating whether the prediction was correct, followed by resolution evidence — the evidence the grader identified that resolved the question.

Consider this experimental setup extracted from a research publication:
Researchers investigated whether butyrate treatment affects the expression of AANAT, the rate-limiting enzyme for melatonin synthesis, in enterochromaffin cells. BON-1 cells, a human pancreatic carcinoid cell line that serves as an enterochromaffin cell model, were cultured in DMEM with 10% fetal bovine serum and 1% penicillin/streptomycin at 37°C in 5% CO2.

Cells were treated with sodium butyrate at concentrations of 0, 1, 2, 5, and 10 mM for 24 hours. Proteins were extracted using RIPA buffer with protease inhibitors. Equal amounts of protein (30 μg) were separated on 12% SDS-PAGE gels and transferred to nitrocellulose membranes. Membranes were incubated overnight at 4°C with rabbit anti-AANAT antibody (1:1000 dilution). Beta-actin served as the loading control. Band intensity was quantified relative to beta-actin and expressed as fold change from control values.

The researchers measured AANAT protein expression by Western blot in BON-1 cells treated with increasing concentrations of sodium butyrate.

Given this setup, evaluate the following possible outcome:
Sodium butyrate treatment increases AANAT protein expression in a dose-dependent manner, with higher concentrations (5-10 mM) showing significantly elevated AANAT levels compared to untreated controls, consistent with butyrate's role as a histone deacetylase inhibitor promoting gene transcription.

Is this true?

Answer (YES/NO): NO